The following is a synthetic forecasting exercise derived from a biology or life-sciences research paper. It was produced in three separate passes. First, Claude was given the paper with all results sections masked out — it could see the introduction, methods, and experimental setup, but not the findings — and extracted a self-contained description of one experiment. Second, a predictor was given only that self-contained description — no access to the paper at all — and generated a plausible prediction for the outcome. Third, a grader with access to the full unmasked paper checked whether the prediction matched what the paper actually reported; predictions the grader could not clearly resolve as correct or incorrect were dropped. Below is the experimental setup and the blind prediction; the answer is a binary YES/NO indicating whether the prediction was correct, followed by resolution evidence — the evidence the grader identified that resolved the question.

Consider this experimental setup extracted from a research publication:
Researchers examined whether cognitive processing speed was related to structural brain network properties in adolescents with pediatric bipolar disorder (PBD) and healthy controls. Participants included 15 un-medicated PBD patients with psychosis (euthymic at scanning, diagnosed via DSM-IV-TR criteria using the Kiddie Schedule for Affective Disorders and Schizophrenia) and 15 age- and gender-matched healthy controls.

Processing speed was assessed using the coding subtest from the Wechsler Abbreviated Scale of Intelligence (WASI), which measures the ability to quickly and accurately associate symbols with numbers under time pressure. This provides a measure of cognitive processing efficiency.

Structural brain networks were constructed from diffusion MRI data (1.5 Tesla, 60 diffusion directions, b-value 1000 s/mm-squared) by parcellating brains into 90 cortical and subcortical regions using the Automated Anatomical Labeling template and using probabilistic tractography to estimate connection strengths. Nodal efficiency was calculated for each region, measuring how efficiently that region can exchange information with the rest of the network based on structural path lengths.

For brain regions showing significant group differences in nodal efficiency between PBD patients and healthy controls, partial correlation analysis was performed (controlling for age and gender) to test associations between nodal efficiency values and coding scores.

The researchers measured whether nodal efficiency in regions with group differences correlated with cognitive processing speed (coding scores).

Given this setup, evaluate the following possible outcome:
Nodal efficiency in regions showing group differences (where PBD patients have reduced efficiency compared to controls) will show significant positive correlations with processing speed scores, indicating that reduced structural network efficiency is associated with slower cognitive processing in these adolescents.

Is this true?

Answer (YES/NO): NO